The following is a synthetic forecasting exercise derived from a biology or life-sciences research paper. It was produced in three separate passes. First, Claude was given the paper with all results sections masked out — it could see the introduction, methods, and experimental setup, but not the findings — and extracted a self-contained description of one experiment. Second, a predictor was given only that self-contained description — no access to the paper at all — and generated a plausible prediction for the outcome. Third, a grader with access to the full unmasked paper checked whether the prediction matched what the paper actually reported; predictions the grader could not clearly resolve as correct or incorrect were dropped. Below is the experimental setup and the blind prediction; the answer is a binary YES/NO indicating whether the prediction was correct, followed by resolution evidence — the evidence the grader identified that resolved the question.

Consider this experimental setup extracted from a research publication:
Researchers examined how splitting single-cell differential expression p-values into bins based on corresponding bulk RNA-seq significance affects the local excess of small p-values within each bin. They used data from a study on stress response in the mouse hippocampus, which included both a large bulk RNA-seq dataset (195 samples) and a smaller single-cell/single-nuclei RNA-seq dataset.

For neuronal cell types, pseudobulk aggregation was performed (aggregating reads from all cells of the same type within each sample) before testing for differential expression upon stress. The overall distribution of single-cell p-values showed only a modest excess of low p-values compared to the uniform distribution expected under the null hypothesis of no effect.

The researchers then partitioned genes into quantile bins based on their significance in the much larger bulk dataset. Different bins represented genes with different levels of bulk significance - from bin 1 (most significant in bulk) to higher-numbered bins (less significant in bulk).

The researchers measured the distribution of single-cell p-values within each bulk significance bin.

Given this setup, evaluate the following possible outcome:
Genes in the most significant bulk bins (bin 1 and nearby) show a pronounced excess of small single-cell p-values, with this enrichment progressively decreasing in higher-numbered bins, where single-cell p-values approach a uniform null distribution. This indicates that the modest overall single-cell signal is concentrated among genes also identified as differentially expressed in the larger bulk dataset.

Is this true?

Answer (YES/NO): NO